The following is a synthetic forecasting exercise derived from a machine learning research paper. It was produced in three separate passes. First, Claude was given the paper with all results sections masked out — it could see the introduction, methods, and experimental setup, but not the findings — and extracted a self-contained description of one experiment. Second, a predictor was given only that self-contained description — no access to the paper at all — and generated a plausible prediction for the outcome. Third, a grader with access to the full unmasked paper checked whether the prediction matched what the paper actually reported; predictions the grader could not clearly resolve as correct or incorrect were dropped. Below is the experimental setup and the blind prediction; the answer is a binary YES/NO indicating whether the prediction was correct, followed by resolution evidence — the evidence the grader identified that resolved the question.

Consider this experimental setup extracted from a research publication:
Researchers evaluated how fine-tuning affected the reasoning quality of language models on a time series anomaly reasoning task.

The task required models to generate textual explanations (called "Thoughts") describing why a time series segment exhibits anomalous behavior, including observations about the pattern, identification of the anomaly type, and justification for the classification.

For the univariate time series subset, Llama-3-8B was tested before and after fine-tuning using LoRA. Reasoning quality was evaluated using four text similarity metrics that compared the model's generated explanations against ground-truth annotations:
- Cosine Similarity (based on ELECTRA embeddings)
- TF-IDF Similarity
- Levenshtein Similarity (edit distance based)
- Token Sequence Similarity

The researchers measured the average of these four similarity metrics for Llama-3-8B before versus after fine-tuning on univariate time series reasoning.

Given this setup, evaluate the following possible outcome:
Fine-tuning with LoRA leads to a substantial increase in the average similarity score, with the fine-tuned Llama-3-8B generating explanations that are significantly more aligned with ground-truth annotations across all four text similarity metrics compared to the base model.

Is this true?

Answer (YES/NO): NO